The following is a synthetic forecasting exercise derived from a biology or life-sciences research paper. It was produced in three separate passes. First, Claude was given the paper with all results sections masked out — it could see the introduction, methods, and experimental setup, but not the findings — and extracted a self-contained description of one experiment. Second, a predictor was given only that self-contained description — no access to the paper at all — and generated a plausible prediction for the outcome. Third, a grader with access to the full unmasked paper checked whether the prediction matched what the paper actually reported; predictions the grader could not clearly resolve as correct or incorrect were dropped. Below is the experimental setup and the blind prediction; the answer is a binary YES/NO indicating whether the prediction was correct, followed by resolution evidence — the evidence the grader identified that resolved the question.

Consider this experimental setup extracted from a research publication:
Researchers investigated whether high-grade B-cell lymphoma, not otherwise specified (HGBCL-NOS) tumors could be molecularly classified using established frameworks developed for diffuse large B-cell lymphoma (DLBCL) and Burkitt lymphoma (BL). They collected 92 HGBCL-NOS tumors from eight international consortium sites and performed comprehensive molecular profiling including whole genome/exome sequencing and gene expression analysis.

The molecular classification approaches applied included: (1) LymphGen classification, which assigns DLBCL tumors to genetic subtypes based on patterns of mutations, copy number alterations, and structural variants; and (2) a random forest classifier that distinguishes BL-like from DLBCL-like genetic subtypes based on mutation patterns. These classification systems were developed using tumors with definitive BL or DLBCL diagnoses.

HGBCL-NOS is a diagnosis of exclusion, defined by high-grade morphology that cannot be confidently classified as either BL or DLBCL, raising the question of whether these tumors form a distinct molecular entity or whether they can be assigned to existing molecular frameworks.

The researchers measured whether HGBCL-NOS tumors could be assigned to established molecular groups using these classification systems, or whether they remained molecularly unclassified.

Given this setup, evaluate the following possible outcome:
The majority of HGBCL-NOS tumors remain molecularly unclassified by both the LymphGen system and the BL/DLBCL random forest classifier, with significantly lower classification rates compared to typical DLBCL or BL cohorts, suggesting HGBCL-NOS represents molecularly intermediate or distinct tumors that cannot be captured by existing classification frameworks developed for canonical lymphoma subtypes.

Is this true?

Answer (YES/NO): NO